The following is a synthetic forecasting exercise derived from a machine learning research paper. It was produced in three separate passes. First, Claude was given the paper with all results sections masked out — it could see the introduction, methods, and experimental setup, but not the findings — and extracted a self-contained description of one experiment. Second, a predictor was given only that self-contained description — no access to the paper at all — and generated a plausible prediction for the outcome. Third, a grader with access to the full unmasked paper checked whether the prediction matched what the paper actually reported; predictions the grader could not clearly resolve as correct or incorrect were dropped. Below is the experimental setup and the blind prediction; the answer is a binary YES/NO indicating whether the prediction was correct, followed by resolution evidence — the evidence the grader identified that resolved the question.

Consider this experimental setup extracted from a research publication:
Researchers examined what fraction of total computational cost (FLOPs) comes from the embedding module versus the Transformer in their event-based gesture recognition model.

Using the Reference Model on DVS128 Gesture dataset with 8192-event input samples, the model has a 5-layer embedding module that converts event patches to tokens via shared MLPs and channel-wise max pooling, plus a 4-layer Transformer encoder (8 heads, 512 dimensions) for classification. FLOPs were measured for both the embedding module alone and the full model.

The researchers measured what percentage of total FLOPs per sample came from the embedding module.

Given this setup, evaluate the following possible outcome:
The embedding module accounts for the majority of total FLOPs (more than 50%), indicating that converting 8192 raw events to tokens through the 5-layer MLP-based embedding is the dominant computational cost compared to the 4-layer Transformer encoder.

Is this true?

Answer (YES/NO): YES